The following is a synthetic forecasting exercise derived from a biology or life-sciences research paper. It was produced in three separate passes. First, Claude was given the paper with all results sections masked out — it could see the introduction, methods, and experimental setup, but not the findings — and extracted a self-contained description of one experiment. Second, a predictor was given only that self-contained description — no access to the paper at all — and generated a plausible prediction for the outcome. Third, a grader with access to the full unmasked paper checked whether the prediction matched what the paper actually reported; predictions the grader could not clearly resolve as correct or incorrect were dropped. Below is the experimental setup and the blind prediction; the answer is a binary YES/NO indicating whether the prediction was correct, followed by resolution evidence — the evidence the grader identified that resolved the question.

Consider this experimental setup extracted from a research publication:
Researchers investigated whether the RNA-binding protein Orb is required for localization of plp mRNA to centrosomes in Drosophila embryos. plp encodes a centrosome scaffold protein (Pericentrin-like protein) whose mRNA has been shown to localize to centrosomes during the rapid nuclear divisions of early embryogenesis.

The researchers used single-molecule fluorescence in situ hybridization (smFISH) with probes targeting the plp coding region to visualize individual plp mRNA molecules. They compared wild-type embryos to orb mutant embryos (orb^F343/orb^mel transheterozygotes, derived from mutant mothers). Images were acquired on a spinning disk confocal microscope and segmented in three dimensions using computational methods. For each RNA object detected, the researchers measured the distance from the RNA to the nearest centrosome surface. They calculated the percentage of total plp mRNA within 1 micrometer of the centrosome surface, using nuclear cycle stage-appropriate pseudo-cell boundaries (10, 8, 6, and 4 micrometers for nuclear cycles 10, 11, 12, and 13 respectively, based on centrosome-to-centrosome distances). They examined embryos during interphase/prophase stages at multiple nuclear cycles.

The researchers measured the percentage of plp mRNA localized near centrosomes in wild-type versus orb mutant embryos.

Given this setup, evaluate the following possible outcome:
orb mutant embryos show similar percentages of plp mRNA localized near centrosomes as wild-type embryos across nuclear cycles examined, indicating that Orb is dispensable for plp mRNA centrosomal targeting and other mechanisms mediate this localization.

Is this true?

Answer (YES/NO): YES